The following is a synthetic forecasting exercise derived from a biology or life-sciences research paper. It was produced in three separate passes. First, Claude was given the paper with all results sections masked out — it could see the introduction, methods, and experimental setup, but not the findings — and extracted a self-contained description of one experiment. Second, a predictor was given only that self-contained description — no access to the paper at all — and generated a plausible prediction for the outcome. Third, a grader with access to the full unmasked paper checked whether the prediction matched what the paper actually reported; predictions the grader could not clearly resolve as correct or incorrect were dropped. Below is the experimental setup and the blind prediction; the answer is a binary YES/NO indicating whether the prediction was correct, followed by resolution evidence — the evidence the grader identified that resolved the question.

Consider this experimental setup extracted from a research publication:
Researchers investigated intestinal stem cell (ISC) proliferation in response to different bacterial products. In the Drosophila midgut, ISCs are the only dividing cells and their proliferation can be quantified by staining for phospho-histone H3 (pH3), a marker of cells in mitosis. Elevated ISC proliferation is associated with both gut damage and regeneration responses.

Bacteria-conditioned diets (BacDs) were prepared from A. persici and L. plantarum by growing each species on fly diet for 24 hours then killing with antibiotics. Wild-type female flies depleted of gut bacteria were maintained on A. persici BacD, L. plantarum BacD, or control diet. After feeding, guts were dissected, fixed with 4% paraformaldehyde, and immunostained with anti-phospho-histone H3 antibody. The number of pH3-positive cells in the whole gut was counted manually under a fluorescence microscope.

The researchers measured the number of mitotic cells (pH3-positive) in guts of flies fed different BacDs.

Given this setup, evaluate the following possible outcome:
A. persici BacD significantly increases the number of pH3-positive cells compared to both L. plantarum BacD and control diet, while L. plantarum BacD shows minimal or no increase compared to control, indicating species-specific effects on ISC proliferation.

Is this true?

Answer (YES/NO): YES